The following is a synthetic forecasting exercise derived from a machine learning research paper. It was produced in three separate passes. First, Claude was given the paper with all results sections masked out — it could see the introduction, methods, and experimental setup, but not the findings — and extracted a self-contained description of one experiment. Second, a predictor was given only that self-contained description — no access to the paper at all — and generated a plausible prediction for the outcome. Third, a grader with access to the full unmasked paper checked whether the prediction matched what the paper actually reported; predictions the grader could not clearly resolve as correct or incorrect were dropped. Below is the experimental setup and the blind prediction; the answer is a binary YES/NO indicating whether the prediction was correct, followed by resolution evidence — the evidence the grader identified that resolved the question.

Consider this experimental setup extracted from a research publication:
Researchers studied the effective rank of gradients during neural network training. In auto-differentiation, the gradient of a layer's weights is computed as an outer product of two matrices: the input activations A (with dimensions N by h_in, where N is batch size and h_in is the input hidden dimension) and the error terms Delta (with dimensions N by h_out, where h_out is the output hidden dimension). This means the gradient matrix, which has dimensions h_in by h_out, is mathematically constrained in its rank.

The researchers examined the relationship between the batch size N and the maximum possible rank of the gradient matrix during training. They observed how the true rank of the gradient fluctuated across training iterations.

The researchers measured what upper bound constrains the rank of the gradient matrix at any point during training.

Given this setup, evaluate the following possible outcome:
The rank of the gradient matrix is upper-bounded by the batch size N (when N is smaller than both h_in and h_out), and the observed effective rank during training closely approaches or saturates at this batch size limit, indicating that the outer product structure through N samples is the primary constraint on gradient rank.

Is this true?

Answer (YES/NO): NO